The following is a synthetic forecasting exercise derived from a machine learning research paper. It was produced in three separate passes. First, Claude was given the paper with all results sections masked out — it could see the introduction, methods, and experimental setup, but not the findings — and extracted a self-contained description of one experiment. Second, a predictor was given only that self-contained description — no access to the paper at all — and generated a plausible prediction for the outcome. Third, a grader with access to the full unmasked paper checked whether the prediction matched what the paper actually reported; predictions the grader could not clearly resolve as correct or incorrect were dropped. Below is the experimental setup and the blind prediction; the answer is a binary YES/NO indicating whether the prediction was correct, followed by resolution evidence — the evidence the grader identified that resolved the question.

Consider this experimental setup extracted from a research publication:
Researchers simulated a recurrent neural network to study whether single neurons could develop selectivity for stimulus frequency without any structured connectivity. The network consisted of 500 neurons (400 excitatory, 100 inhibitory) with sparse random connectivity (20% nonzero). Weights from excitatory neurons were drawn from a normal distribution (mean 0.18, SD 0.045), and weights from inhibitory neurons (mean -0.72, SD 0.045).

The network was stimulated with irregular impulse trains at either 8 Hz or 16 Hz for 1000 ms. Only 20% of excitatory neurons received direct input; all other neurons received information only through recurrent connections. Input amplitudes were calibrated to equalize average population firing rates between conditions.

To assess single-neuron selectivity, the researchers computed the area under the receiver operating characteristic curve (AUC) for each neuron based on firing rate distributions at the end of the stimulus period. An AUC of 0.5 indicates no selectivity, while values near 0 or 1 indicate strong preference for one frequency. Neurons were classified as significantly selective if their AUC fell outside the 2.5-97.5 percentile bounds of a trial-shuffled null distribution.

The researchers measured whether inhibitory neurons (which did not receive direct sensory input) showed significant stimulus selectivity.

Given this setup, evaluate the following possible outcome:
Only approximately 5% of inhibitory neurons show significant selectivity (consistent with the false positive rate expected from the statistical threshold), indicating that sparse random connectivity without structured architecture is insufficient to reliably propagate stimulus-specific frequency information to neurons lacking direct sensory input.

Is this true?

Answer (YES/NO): NO